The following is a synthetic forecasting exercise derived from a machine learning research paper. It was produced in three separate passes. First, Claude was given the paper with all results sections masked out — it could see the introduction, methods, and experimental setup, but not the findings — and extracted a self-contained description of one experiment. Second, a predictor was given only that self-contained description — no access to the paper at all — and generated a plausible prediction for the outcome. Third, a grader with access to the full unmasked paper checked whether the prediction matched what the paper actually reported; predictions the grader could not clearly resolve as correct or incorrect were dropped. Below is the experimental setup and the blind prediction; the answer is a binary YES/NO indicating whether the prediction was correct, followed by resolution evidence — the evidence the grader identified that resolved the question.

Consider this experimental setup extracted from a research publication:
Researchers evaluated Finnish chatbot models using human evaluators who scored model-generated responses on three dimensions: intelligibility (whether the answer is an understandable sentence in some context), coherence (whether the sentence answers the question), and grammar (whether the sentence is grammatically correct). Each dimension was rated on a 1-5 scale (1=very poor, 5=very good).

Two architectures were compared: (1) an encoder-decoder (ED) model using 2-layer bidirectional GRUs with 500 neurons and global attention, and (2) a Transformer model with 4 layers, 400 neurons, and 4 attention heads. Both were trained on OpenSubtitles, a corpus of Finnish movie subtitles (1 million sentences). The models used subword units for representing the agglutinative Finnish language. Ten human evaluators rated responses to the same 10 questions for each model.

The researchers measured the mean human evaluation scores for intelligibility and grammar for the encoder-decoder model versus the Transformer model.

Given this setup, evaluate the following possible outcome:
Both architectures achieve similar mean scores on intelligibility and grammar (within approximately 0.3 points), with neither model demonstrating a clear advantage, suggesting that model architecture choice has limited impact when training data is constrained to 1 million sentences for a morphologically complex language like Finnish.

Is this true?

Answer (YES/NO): NO